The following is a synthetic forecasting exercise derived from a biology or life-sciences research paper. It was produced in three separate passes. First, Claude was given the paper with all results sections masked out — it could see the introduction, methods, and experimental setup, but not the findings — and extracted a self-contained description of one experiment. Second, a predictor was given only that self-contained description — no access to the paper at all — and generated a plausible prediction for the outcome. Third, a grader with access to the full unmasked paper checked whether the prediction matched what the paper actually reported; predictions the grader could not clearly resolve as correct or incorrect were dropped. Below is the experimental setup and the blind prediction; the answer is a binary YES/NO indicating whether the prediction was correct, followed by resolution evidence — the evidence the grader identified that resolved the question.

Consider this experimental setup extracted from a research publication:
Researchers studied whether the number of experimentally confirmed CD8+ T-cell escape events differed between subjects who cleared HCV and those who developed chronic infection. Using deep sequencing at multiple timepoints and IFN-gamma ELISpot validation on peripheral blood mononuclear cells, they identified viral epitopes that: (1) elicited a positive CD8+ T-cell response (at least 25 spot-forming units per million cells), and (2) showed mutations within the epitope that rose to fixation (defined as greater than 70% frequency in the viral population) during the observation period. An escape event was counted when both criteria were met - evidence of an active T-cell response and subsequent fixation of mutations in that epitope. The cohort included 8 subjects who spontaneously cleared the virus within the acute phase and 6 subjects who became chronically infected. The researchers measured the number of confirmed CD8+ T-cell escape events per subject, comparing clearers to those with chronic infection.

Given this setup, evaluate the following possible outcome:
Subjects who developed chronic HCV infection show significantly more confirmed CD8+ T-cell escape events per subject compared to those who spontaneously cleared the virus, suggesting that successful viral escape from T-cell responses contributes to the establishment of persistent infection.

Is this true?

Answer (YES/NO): YES